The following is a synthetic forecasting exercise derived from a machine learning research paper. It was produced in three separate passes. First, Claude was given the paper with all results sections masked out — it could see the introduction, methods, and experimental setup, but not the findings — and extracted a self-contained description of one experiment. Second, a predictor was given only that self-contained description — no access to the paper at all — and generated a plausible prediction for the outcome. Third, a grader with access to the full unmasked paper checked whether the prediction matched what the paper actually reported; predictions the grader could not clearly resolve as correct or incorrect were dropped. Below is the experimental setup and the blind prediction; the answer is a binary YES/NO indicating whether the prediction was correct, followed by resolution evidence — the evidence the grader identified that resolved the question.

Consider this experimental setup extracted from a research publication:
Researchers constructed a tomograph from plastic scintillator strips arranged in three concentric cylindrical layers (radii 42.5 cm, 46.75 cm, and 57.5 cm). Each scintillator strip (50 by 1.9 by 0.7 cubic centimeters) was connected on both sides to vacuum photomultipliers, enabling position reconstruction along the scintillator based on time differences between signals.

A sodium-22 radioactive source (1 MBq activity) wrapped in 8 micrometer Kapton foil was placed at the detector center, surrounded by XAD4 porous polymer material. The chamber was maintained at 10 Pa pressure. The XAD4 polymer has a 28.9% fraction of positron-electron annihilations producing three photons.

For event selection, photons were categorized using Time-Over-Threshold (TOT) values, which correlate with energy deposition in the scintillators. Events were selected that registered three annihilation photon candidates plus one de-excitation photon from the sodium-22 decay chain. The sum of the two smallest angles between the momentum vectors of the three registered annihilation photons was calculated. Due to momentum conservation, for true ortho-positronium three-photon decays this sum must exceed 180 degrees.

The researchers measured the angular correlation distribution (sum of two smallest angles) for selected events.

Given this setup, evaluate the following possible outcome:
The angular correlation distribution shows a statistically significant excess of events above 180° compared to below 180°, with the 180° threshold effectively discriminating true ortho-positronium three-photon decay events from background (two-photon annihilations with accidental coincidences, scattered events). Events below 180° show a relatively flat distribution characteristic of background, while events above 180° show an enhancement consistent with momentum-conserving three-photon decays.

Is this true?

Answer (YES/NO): NO